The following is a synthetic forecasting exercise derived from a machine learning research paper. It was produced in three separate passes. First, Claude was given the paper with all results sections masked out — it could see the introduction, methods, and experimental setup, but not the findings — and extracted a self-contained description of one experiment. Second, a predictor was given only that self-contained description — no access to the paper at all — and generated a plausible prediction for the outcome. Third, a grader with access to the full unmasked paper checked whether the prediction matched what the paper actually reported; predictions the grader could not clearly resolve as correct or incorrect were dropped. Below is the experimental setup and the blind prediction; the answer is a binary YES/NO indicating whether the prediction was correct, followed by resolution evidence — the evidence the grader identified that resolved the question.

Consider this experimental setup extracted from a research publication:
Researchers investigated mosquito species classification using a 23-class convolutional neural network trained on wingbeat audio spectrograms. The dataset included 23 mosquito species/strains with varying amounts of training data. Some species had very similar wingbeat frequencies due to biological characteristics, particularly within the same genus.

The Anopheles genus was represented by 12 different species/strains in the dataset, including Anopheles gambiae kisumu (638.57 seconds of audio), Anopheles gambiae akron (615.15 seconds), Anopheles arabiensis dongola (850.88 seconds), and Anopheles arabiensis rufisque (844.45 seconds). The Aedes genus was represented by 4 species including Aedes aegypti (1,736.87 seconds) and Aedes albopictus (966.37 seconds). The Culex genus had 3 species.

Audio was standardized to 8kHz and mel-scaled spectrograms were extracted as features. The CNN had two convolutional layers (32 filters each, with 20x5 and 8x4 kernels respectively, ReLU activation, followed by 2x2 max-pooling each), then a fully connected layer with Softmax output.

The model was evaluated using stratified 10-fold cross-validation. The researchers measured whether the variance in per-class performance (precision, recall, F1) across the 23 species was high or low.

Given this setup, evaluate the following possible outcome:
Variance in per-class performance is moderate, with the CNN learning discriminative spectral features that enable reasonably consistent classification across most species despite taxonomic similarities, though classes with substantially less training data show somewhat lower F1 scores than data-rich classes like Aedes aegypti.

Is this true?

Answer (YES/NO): NO